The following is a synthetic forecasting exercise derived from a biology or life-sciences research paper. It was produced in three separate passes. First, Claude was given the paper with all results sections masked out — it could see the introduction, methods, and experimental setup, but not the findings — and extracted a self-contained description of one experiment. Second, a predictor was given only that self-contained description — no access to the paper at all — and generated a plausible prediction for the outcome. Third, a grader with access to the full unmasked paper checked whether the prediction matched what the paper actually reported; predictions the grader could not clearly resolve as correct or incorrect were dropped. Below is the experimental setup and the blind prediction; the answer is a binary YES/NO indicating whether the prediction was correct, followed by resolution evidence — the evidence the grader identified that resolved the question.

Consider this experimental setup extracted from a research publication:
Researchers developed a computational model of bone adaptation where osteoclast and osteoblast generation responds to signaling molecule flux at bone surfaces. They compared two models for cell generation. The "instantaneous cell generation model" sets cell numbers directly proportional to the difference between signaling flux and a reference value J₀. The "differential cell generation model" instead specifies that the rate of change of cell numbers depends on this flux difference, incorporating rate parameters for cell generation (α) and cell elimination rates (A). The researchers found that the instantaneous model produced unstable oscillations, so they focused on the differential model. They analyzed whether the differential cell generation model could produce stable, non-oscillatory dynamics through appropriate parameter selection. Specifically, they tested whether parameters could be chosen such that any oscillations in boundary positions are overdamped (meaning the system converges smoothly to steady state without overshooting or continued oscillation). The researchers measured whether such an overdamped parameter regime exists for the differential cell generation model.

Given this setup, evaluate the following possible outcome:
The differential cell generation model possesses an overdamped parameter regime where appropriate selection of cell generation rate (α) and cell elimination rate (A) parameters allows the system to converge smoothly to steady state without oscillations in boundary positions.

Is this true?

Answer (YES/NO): YES